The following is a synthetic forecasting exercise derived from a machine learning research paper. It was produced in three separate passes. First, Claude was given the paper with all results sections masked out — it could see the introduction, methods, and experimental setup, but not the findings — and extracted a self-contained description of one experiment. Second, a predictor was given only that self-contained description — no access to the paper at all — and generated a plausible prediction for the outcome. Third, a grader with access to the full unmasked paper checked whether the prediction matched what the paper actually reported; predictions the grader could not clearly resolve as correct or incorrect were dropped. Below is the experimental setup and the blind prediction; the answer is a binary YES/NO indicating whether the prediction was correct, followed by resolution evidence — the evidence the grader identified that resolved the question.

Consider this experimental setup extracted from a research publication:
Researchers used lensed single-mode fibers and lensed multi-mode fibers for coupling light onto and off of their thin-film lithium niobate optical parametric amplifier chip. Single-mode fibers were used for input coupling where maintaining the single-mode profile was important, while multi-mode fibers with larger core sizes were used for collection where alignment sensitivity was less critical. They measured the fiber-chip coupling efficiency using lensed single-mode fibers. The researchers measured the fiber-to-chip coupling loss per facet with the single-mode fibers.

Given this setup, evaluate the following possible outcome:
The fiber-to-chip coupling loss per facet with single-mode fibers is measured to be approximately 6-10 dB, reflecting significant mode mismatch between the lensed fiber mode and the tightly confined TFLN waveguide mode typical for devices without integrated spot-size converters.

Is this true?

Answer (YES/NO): NO